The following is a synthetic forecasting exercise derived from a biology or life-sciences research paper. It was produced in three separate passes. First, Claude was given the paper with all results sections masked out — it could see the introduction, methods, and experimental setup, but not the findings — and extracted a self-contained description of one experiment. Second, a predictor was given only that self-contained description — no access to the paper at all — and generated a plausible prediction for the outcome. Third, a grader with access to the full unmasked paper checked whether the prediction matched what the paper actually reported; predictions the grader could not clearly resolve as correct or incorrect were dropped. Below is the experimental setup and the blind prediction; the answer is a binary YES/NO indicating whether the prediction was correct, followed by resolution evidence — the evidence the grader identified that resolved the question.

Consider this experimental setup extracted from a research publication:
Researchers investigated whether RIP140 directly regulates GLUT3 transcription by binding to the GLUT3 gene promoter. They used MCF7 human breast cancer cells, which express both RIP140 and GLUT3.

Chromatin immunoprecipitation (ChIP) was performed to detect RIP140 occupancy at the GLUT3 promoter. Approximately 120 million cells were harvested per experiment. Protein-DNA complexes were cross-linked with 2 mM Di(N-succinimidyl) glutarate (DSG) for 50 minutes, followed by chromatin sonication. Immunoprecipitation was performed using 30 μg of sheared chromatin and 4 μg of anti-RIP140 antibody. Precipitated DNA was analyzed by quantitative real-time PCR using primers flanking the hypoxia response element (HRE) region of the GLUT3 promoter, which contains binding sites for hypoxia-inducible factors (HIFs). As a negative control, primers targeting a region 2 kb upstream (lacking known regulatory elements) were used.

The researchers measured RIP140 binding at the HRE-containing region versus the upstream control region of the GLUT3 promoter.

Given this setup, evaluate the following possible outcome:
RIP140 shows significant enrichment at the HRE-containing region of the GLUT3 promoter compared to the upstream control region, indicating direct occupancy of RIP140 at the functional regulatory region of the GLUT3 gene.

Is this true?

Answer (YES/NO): YES